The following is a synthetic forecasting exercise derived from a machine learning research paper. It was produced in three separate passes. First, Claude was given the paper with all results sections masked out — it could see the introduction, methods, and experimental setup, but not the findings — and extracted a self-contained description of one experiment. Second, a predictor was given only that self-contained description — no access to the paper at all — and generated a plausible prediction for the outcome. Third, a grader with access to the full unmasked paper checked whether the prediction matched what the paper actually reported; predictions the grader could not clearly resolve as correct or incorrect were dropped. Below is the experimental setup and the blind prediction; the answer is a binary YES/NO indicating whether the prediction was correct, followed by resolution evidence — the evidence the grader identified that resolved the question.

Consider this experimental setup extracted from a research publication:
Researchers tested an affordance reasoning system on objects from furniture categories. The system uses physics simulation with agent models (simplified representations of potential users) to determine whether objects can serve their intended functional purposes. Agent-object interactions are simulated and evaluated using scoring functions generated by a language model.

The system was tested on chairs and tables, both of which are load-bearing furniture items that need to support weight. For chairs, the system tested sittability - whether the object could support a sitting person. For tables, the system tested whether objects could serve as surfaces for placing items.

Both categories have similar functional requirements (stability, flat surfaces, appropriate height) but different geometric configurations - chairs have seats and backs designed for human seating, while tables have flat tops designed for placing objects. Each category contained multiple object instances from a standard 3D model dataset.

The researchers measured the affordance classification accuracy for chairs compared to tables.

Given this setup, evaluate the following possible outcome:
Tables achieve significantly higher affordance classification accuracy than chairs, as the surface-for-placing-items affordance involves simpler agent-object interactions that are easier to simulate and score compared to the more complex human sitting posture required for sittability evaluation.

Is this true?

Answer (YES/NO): NO